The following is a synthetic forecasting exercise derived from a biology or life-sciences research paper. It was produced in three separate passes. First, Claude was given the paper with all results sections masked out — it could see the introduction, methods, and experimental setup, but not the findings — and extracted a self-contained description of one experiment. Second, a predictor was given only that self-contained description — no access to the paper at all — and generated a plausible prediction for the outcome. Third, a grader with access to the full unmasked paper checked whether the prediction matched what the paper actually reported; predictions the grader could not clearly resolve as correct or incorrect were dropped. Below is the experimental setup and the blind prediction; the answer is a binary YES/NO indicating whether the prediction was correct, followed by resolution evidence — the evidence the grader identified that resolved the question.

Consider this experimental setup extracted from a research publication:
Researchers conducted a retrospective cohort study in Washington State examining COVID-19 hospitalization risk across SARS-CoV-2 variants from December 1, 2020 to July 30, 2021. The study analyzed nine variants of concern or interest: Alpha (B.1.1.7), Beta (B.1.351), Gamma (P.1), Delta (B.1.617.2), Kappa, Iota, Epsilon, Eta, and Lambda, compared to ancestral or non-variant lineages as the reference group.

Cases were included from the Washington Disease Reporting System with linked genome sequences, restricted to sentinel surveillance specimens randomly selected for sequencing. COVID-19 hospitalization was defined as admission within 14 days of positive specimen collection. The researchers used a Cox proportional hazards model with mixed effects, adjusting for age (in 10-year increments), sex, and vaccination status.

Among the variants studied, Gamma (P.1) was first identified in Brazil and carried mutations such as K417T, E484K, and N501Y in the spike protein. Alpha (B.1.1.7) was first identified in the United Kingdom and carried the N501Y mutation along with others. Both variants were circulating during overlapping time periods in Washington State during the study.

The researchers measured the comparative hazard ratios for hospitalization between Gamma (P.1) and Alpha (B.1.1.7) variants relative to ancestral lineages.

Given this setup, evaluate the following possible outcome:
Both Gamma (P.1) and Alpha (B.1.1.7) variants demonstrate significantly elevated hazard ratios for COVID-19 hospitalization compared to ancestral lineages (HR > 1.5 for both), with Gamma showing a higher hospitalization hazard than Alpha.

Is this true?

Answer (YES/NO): YES